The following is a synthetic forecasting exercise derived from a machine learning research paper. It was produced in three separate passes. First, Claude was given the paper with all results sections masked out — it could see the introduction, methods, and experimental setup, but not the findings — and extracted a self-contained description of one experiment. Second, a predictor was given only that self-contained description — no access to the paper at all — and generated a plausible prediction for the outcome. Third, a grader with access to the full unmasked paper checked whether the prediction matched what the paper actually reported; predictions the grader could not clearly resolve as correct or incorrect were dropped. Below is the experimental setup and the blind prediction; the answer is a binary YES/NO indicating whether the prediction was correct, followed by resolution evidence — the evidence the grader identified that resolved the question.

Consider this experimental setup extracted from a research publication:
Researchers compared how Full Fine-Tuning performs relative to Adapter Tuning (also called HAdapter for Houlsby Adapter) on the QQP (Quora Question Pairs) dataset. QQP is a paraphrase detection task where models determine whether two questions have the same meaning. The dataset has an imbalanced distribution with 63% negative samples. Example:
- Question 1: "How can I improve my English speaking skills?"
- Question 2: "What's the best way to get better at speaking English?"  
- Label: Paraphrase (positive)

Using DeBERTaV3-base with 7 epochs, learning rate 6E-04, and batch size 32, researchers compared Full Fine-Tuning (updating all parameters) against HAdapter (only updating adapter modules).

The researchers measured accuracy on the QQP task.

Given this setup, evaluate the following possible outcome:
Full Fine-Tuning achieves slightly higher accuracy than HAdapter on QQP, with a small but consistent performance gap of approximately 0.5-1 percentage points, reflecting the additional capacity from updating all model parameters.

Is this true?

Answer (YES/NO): YES